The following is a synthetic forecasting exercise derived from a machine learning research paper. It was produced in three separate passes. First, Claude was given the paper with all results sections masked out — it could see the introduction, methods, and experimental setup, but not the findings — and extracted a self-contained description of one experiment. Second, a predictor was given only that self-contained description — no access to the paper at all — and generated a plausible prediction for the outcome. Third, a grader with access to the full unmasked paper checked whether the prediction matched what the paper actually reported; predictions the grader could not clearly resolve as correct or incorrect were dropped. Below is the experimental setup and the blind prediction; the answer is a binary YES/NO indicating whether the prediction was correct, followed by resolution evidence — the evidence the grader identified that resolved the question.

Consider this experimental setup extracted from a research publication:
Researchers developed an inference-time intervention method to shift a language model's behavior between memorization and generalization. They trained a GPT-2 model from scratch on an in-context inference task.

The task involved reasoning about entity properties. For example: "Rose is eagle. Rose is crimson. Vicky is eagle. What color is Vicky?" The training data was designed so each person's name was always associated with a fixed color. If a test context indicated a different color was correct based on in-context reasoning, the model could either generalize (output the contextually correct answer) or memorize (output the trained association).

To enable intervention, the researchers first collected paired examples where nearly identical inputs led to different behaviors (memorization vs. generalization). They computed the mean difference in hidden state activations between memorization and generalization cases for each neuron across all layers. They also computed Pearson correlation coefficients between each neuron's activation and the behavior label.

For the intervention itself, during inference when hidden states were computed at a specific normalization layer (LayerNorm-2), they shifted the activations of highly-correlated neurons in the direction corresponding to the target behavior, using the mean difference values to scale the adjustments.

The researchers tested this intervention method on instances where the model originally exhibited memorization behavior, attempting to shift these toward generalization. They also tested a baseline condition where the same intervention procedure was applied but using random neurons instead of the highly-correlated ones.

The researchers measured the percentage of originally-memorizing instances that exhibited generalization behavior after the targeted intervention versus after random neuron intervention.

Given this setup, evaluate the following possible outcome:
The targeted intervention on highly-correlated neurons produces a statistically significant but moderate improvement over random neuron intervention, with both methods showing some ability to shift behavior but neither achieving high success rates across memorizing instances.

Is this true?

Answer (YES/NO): NO